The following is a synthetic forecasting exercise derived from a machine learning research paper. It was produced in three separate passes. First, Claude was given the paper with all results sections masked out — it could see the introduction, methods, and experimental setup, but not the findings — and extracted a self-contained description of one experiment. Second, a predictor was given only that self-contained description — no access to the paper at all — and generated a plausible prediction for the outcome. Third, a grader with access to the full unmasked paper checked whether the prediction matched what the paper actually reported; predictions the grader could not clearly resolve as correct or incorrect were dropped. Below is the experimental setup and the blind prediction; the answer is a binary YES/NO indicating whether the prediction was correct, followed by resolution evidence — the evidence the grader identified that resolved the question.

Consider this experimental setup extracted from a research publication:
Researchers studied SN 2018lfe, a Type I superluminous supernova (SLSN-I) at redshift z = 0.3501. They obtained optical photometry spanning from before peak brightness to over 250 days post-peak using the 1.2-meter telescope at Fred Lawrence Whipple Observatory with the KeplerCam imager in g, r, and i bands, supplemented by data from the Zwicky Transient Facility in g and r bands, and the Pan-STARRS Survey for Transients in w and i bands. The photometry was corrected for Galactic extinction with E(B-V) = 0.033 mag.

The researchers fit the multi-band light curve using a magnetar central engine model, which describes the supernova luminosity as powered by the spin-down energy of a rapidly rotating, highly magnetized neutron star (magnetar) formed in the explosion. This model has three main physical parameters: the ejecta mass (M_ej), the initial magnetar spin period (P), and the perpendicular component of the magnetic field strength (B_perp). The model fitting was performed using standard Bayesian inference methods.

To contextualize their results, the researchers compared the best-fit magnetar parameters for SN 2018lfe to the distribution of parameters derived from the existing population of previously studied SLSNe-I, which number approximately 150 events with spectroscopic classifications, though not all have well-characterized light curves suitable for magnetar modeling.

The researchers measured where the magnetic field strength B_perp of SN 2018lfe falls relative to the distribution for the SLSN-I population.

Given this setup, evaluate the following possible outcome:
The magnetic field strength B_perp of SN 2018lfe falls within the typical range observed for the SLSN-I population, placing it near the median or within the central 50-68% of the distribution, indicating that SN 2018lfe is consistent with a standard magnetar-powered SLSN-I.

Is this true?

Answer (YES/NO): NO